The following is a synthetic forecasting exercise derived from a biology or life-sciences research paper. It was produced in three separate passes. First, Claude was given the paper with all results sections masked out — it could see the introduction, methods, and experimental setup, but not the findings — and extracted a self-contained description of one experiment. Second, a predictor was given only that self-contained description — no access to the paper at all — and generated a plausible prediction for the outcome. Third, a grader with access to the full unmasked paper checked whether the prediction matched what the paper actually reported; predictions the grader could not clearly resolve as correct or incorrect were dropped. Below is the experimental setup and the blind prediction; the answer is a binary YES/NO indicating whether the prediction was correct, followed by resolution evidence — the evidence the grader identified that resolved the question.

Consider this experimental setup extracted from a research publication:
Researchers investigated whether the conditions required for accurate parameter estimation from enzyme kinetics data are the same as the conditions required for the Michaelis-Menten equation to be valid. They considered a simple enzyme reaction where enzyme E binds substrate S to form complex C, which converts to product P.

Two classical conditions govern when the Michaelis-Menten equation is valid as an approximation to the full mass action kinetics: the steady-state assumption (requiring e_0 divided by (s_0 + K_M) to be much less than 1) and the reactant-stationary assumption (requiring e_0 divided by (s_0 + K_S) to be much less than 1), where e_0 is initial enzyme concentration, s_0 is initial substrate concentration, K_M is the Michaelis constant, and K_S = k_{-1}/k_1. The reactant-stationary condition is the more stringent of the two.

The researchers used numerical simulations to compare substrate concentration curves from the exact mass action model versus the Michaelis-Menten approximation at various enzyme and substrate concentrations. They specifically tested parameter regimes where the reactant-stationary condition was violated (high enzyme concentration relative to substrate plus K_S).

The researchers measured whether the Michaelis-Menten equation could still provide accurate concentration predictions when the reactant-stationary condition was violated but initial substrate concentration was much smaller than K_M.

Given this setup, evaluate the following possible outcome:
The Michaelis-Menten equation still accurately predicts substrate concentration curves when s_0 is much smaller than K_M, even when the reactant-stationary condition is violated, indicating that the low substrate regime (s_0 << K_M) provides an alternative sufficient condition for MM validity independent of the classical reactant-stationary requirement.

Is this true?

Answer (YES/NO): NO